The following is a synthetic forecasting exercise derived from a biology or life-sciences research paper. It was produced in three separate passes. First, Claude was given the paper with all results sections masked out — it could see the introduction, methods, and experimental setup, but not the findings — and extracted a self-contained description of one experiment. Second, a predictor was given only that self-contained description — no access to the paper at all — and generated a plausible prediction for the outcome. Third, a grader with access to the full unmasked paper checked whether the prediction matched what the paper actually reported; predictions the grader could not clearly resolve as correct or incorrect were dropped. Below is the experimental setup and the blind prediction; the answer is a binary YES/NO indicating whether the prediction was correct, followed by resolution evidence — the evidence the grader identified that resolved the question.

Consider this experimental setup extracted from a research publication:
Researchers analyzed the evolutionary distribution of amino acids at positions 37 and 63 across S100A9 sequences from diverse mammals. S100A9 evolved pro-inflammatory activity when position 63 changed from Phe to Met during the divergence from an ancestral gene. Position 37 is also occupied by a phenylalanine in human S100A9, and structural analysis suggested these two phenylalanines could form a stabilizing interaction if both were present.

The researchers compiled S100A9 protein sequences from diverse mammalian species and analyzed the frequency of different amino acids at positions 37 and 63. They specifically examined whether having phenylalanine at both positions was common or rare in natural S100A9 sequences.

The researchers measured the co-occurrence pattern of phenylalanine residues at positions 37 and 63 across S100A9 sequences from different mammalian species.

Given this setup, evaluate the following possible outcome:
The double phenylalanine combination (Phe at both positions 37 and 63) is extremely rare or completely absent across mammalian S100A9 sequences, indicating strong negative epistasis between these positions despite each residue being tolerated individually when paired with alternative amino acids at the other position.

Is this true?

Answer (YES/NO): YES